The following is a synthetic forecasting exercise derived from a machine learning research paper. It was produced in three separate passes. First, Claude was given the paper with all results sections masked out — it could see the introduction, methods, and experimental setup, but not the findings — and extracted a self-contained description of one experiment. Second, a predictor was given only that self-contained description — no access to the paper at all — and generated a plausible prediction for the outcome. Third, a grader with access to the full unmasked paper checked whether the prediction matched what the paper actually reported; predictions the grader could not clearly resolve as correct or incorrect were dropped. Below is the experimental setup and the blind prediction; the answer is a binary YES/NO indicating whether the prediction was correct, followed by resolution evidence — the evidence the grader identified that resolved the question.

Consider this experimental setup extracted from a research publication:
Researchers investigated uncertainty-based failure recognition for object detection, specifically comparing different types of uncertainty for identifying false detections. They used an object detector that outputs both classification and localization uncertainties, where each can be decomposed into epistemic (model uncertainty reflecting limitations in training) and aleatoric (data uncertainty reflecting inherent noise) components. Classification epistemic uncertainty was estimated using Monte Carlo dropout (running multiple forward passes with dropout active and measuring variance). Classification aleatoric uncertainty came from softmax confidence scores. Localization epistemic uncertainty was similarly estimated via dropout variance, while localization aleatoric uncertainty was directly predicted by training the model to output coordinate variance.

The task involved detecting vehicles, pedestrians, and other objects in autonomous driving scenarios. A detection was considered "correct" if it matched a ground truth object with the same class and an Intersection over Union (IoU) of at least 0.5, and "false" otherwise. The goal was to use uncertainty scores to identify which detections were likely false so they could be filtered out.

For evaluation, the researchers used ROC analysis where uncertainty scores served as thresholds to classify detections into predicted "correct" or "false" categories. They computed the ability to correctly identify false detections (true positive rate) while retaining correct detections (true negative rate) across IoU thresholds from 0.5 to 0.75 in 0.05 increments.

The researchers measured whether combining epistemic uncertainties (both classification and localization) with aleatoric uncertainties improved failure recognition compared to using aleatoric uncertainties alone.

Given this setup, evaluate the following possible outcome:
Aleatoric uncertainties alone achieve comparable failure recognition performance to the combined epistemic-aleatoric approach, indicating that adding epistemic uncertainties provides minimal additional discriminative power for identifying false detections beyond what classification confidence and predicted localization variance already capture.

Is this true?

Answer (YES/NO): YES